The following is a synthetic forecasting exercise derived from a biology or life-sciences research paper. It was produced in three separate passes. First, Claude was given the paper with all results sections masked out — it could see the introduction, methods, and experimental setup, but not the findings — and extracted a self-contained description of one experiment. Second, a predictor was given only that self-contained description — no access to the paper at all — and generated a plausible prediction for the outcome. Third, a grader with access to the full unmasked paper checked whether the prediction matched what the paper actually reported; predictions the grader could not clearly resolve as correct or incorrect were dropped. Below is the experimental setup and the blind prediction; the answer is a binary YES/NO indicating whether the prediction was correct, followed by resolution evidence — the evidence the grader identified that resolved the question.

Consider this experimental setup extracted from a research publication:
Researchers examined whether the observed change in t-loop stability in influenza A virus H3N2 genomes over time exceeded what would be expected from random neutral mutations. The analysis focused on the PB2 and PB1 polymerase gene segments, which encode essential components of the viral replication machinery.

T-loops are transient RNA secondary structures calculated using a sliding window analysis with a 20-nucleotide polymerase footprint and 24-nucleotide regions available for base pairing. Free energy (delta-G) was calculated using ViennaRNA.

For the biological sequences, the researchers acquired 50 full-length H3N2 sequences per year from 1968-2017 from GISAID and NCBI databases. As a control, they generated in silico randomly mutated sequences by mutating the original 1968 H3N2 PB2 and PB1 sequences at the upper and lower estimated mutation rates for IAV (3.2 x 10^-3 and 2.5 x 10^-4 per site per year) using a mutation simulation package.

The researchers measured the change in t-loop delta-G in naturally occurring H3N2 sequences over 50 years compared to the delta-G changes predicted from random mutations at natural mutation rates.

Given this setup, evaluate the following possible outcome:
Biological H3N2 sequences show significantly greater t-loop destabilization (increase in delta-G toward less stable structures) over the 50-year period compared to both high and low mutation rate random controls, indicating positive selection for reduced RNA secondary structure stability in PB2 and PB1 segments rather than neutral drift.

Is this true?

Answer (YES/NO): NO